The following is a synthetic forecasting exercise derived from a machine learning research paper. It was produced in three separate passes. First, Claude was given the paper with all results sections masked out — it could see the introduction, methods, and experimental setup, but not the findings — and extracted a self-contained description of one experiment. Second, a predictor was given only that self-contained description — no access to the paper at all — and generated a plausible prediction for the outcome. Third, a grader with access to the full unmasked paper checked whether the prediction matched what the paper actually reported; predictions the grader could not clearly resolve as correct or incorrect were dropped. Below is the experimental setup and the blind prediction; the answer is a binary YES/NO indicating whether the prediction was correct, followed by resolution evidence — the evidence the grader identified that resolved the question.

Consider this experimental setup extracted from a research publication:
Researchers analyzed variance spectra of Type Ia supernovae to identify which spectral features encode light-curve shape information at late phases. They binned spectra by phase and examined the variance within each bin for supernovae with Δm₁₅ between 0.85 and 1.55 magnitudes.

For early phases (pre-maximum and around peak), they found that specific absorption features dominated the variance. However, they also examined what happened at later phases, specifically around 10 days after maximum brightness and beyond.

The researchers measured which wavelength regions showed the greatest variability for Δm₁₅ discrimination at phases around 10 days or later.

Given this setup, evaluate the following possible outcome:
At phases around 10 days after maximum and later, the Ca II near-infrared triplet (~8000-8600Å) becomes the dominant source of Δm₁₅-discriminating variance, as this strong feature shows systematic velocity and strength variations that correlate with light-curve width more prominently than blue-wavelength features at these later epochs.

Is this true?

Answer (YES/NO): NO